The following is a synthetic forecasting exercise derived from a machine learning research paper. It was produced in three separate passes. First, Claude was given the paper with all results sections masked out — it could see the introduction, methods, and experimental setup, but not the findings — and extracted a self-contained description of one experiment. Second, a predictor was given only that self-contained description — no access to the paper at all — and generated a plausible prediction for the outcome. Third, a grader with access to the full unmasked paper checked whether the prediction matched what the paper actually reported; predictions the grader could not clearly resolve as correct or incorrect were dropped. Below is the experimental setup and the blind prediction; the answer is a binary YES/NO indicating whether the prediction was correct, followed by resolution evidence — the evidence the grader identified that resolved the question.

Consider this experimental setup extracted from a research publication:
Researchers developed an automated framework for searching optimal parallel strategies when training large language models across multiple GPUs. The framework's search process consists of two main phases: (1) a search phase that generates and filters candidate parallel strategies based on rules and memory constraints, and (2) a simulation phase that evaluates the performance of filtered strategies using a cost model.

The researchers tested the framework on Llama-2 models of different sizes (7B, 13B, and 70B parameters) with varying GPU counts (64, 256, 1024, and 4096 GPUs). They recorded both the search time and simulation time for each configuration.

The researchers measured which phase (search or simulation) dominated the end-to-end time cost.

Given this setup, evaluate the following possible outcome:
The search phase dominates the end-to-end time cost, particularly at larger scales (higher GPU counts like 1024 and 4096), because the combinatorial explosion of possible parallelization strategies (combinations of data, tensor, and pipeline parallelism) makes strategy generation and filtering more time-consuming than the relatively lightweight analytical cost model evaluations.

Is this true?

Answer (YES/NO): NO